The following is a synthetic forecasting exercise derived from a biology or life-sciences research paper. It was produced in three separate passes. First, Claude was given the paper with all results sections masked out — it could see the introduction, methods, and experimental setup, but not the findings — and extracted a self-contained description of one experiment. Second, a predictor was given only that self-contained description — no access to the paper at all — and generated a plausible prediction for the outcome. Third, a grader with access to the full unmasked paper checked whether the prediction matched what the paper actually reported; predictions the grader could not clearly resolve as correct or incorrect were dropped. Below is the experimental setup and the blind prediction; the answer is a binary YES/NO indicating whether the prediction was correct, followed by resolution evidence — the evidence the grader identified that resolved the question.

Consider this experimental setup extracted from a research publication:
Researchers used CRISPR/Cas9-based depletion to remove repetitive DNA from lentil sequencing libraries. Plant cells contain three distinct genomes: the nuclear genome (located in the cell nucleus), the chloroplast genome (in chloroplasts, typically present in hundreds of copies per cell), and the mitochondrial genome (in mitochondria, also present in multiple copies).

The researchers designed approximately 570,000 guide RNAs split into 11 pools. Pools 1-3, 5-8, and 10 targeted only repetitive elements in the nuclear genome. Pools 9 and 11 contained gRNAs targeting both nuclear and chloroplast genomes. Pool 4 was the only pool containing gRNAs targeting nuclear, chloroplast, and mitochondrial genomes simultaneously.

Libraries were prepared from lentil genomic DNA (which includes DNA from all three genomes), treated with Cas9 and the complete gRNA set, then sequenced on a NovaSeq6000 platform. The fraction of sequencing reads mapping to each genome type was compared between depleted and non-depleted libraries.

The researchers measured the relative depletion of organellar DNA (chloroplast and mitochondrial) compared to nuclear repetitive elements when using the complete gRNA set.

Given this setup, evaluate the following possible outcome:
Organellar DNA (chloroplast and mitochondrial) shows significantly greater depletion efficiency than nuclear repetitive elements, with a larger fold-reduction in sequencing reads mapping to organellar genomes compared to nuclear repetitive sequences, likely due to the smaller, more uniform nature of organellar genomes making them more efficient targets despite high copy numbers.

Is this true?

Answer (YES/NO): NO